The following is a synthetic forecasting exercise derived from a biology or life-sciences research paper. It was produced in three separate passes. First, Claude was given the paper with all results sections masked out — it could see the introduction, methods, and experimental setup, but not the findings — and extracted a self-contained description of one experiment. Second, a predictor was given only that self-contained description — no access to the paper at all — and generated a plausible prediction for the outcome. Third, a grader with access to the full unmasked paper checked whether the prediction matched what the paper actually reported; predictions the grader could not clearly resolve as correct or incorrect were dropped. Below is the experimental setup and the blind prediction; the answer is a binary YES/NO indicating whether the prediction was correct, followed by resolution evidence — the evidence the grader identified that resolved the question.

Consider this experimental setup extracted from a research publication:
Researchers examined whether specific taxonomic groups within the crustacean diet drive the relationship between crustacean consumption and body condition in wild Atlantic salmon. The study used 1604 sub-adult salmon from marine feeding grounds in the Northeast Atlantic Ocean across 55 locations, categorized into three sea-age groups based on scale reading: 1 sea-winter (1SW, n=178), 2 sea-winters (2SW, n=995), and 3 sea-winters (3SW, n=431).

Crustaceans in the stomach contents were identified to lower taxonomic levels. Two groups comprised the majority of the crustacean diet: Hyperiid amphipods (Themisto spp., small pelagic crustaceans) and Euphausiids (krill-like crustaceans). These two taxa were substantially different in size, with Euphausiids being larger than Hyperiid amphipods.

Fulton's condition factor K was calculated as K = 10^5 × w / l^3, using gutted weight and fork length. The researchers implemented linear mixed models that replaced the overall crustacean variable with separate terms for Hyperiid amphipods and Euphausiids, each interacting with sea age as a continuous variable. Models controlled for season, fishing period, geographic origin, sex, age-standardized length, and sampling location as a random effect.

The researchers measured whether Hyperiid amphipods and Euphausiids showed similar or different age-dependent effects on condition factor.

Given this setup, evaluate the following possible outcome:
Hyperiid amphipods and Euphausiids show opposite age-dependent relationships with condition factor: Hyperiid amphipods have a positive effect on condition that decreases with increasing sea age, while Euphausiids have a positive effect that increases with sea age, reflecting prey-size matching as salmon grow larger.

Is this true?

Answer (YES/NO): NO